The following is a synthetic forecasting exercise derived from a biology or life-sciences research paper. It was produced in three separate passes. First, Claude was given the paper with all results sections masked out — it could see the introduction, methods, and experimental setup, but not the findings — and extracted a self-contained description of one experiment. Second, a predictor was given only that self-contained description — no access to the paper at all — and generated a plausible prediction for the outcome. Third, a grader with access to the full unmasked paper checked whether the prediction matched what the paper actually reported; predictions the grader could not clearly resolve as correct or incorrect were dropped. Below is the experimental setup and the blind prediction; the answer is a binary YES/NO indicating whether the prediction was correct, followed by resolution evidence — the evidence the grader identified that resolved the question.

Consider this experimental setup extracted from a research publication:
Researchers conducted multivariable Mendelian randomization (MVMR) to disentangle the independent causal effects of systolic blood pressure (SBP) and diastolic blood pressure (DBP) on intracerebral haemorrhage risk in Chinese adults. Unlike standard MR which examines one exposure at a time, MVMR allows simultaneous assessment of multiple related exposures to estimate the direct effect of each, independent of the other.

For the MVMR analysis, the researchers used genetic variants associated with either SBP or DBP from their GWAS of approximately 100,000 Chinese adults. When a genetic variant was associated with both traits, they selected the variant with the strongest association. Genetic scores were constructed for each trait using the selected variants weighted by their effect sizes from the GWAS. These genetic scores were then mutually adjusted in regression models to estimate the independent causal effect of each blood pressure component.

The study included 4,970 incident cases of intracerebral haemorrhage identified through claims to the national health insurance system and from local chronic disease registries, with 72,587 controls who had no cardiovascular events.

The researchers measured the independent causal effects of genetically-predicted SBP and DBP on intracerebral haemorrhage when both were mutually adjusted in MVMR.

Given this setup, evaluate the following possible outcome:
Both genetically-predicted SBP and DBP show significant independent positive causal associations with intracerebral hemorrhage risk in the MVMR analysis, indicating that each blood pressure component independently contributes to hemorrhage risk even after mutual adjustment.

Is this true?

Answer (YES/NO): NO